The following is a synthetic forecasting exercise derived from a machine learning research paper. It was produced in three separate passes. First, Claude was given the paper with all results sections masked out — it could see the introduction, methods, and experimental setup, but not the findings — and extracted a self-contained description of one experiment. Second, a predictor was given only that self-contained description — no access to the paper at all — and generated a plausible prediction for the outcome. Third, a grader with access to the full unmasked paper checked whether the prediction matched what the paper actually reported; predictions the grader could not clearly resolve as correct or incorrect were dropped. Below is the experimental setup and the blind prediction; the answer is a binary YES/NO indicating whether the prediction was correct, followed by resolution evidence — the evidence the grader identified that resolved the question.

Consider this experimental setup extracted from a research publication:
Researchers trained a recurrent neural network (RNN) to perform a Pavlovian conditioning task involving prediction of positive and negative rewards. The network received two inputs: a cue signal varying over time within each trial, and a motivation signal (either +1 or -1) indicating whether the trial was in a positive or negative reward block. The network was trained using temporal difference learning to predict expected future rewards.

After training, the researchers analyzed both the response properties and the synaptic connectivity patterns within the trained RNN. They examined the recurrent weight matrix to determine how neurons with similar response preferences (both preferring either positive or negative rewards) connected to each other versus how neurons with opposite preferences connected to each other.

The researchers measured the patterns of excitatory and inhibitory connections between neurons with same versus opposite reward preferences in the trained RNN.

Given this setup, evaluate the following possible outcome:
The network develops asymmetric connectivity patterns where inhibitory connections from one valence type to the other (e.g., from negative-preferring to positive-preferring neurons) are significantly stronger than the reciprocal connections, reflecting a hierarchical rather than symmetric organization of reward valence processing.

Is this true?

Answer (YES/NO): NO